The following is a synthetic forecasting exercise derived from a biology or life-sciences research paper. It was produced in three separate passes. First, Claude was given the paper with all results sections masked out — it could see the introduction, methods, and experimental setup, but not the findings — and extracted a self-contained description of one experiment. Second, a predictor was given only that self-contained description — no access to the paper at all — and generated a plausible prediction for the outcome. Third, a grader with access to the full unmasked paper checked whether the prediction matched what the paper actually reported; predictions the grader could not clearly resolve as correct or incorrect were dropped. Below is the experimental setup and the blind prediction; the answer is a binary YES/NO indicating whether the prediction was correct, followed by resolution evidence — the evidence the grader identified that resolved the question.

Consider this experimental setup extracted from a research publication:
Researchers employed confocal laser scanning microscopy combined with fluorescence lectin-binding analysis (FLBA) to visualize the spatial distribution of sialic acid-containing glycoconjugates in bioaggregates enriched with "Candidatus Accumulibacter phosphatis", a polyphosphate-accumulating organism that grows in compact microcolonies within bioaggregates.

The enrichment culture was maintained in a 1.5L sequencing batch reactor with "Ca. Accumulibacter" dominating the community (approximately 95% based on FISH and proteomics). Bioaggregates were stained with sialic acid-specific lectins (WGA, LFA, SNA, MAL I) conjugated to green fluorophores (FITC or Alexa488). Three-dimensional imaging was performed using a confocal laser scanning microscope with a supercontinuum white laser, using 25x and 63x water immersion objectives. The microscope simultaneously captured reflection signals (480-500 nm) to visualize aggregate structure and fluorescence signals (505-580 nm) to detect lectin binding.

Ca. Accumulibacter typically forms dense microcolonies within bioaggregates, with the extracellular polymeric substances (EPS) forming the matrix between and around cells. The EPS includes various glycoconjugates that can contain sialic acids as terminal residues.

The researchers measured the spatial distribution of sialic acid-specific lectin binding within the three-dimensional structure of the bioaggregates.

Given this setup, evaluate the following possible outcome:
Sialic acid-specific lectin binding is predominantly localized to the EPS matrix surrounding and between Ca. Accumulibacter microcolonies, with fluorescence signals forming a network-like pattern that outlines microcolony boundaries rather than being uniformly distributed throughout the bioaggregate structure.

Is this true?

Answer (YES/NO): NO